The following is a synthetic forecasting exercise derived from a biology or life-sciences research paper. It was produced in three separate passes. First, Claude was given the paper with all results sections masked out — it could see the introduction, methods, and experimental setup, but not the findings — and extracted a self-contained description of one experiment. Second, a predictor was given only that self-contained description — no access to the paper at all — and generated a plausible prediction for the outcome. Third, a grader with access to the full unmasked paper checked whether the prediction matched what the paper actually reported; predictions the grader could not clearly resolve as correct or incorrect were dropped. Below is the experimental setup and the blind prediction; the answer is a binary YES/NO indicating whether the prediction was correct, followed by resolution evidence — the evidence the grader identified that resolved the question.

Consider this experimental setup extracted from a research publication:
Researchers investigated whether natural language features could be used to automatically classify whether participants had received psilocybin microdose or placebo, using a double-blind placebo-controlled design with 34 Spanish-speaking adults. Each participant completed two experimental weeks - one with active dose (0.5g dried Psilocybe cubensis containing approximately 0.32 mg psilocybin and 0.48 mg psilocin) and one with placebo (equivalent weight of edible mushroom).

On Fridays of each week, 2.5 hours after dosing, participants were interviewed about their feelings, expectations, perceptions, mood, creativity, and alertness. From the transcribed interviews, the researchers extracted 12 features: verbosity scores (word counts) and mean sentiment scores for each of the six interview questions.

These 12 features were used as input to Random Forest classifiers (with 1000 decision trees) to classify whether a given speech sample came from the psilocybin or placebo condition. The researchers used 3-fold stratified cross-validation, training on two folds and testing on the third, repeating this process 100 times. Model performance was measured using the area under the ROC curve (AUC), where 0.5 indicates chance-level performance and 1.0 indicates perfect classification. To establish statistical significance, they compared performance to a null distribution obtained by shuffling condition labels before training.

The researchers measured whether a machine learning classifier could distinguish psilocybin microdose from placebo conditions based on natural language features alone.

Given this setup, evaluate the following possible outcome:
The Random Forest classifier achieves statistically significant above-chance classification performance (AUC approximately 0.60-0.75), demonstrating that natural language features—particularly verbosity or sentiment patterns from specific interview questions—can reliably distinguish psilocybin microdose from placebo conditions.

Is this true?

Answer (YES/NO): NO